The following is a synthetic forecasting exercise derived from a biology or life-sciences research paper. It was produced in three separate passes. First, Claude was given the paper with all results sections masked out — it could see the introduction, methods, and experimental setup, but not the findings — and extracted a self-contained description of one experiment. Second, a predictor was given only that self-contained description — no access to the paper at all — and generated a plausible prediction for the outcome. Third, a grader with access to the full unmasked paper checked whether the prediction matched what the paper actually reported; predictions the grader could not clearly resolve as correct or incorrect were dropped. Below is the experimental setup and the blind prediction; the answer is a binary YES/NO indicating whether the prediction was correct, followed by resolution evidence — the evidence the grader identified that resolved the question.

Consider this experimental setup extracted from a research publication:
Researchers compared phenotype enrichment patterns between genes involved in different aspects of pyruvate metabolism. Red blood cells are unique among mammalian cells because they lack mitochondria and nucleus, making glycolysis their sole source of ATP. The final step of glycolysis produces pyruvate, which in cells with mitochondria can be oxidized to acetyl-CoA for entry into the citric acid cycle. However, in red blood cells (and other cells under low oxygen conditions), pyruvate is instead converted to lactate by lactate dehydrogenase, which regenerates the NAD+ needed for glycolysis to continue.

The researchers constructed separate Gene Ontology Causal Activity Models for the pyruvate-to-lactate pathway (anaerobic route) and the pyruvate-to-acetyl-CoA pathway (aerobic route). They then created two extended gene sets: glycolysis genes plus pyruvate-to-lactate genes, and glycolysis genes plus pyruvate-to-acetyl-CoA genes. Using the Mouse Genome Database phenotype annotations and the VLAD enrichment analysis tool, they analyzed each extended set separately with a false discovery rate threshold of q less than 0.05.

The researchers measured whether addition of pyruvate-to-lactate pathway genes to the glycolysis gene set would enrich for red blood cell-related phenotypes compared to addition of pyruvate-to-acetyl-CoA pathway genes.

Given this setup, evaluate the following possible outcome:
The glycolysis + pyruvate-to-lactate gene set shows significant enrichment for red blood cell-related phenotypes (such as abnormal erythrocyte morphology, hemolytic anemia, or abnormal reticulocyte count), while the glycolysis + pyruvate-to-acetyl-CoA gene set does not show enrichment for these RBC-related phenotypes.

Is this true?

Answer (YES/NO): YES